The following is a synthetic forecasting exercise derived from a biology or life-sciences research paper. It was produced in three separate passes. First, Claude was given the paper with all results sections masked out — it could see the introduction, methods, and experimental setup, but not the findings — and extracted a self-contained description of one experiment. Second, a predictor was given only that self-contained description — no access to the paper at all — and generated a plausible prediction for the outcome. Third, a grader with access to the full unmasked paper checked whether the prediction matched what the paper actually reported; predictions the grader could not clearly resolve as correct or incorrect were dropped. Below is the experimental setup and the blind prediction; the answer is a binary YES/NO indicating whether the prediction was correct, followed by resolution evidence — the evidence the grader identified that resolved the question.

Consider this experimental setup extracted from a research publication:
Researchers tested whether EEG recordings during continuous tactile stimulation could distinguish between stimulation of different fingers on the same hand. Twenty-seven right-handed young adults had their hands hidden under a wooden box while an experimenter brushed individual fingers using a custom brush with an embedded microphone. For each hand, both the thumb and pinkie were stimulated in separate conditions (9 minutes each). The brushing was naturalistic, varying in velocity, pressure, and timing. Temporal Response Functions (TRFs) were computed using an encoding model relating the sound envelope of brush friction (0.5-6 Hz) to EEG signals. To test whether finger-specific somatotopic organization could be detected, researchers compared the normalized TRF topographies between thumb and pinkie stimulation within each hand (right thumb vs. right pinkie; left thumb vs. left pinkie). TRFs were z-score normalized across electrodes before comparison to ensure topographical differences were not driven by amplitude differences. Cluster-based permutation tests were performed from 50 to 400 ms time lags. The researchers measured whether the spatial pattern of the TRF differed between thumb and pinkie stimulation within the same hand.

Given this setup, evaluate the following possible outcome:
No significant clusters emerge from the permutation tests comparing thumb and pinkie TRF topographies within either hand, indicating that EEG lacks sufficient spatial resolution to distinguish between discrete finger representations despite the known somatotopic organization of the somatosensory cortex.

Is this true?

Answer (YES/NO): NO